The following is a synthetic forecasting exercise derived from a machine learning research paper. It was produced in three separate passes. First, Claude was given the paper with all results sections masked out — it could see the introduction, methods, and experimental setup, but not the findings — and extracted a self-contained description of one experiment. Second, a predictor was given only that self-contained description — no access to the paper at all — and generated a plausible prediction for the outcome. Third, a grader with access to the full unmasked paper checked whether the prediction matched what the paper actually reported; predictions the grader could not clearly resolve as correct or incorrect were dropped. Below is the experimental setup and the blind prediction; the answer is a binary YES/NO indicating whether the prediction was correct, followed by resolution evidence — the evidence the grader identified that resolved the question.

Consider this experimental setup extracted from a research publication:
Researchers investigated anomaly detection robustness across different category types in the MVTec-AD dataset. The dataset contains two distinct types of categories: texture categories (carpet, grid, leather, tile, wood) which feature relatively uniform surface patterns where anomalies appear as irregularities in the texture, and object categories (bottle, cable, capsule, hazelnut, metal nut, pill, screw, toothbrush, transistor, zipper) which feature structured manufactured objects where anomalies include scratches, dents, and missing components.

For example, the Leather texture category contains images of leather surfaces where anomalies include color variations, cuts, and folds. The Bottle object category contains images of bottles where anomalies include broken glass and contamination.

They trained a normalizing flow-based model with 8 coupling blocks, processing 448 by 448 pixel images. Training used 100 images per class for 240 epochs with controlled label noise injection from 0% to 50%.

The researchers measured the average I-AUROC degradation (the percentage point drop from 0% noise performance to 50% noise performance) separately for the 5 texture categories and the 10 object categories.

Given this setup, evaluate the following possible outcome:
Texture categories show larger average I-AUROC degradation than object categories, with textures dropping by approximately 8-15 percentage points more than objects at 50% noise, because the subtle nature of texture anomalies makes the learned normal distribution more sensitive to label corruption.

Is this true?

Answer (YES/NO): NO